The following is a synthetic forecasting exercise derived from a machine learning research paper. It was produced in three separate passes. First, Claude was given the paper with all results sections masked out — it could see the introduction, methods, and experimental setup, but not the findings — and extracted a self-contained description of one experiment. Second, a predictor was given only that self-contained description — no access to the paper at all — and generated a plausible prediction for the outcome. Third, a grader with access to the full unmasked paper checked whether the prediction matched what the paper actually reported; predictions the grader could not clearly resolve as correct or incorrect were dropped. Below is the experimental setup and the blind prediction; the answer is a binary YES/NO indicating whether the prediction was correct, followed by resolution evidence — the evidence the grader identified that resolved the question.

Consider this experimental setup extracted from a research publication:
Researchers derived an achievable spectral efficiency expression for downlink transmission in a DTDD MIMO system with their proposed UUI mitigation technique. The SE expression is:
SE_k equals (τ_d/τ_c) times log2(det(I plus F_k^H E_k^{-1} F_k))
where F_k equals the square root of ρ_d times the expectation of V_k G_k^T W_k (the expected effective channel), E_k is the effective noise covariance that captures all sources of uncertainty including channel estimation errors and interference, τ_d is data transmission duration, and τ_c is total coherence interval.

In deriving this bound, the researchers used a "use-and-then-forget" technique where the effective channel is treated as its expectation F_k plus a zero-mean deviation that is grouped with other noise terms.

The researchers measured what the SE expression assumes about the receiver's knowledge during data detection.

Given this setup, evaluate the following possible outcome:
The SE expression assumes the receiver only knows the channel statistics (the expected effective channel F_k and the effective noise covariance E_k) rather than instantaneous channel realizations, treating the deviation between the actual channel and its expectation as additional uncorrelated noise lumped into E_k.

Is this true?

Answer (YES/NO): YES